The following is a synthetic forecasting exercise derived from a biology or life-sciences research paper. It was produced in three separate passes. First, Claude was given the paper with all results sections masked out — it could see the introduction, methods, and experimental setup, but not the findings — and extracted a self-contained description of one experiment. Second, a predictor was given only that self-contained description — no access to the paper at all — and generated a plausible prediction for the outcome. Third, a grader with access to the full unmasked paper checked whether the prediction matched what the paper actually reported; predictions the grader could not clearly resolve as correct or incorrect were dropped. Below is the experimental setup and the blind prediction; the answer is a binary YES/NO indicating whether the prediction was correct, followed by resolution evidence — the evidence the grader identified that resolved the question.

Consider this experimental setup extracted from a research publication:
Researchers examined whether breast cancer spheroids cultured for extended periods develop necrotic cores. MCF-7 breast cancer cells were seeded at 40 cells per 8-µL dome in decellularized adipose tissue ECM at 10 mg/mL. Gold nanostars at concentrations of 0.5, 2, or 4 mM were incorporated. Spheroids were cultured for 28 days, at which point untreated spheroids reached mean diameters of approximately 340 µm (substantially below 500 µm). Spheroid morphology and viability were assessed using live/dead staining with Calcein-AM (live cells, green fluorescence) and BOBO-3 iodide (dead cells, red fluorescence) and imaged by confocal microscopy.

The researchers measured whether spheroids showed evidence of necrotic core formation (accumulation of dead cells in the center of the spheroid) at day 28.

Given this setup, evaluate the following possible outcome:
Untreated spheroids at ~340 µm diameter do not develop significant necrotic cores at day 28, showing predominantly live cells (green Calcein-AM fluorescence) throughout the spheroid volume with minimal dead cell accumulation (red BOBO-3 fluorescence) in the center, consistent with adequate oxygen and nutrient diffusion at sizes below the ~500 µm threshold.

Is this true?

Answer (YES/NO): YES